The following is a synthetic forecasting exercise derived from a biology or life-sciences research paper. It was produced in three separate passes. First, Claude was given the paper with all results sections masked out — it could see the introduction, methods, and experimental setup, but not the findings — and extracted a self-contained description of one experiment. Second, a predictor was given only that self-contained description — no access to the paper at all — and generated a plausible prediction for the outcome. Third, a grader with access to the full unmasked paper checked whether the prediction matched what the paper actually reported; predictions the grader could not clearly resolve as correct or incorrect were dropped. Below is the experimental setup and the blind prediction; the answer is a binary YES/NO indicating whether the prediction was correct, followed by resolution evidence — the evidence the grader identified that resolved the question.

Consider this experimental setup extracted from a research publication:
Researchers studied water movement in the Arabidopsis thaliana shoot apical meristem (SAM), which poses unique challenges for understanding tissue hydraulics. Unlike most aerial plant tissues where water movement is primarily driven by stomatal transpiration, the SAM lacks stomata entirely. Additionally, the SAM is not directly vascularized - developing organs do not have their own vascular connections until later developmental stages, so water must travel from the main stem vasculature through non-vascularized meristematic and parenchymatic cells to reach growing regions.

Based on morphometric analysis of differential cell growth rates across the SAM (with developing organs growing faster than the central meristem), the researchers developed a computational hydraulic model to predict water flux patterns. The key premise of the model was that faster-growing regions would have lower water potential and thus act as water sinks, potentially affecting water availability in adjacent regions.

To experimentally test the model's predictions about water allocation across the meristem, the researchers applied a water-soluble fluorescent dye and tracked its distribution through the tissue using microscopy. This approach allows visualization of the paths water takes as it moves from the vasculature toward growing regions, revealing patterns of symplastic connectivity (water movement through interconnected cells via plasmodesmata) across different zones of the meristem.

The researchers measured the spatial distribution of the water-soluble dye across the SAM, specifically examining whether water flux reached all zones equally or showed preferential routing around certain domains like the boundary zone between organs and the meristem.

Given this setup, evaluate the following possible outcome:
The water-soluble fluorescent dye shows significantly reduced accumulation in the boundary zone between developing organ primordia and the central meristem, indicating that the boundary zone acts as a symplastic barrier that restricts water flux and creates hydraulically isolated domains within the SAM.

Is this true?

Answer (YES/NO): YES